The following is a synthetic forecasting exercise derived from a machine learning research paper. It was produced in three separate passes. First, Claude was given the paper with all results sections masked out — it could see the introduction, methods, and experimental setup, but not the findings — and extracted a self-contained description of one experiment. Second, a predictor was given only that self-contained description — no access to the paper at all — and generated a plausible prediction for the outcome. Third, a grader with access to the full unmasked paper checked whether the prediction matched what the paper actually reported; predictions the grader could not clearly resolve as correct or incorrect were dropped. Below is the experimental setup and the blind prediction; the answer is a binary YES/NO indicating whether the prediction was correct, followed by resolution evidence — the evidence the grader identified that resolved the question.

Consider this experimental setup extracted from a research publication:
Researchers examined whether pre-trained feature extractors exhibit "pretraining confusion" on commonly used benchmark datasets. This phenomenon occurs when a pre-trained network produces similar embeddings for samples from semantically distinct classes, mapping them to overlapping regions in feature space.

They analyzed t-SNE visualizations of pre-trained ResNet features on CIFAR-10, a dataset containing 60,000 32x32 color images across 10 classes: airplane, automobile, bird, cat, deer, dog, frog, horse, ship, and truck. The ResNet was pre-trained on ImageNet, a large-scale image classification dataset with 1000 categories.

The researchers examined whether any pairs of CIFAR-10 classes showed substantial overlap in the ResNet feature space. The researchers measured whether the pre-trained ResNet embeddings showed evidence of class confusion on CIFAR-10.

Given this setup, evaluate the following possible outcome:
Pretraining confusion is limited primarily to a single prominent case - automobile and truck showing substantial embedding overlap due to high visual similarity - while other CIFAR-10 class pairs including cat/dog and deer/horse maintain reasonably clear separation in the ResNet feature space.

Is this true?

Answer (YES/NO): NO